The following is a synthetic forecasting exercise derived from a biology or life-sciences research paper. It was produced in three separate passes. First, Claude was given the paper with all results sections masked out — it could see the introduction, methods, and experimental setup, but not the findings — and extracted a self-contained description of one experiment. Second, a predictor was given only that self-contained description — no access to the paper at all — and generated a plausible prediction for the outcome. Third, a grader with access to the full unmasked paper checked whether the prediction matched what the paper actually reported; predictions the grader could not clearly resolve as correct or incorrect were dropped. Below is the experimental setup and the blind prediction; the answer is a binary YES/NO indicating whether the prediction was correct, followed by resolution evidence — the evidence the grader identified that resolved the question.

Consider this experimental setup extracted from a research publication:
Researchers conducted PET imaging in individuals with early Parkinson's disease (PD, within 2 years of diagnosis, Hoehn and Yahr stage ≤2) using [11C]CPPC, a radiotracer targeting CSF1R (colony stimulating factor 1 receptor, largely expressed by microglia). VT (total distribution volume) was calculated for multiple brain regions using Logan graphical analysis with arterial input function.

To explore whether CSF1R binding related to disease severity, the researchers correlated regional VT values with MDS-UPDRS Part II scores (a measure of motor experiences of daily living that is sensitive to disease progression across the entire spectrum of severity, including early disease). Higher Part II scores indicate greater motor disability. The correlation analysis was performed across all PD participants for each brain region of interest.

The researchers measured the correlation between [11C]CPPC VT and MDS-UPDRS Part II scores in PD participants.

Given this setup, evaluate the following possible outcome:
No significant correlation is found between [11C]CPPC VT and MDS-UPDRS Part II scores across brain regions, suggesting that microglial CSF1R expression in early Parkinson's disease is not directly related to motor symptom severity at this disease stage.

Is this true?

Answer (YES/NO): NO